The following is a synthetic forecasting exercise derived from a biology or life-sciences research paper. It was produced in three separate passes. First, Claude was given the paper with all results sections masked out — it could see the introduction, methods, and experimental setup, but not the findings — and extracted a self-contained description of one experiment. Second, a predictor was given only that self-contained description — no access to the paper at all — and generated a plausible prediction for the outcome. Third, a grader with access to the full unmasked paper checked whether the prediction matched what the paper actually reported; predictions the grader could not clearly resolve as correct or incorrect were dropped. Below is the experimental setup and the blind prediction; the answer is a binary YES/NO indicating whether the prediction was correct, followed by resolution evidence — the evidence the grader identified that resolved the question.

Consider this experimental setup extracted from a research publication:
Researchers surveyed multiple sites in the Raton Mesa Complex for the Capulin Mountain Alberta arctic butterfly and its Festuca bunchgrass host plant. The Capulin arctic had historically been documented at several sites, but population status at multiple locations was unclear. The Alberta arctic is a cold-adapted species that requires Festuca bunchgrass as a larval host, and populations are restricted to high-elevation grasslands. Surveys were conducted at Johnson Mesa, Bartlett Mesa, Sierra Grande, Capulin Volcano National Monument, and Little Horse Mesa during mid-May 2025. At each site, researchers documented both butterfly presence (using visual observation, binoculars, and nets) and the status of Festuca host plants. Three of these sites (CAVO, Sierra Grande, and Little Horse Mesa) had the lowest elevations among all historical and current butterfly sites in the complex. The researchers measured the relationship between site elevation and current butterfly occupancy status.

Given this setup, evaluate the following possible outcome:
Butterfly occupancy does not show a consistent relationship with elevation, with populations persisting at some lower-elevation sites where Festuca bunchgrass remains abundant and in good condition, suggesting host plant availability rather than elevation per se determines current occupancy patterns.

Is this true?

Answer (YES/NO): NO